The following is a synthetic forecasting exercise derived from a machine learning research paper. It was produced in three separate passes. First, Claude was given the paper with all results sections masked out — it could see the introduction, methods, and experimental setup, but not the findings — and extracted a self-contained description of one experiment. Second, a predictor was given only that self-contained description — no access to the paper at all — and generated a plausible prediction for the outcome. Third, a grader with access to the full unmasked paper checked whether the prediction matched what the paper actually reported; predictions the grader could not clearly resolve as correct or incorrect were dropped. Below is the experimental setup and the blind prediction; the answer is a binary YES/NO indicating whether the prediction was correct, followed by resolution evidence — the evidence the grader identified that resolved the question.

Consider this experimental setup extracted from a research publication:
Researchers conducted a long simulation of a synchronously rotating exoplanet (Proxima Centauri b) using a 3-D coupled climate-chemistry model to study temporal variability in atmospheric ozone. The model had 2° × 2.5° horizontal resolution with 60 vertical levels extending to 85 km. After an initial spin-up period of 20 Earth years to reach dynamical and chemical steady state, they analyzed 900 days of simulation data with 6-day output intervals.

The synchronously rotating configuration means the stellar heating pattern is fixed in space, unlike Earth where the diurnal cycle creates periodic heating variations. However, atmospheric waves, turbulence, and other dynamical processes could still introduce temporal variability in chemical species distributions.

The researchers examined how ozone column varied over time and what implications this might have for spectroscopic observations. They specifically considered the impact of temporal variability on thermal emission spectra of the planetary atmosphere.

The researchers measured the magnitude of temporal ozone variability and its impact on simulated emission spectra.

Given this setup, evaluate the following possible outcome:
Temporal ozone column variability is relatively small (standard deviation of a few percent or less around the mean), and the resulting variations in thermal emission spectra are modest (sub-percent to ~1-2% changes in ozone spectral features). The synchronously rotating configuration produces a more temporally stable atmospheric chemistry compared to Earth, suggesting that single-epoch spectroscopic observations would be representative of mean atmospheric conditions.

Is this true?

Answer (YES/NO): YES